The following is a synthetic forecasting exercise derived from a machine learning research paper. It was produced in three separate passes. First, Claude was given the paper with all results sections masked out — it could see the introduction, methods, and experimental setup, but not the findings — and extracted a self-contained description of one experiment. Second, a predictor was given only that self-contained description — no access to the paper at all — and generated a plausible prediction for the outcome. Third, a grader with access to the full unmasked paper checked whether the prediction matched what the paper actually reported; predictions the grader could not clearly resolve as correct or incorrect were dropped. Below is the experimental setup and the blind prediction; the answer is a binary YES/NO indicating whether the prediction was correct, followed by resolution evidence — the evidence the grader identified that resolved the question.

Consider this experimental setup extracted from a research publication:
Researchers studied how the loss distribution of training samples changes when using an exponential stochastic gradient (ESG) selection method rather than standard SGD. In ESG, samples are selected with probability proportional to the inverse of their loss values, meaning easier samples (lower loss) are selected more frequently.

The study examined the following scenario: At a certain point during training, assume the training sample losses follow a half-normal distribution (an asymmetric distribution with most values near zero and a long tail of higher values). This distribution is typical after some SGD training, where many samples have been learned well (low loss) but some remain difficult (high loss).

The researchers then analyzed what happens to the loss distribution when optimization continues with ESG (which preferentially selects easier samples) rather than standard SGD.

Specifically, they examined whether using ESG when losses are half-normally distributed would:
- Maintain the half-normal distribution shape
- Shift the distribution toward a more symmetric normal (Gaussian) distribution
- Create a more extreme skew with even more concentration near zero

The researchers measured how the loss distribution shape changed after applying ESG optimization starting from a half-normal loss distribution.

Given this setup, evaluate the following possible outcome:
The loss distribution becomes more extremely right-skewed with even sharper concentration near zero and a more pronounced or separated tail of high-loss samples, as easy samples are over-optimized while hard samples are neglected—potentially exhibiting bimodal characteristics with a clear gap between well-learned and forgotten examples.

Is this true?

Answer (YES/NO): NO